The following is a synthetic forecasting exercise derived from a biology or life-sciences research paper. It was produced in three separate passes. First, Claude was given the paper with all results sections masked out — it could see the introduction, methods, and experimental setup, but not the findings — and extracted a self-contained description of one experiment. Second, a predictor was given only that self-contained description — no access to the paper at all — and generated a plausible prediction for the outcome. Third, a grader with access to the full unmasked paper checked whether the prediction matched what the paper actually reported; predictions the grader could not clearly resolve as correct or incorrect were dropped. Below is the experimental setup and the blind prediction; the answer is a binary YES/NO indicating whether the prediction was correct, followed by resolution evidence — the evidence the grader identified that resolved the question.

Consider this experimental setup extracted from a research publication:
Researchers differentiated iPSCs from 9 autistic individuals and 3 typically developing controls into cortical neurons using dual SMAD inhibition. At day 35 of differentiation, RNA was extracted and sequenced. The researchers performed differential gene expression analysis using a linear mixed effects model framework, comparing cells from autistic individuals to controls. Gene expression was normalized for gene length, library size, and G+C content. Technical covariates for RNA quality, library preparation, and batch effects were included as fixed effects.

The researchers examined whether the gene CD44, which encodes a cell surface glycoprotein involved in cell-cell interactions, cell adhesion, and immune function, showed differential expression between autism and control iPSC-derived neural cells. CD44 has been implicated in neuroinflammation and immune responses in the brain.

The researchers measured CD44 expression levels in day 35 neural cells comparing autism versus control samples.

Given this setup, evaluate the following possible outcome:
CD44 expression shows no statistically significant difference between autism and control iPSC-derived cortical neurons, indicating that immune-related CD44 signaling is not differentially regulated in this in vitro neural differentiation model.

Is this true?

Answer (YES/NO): NO